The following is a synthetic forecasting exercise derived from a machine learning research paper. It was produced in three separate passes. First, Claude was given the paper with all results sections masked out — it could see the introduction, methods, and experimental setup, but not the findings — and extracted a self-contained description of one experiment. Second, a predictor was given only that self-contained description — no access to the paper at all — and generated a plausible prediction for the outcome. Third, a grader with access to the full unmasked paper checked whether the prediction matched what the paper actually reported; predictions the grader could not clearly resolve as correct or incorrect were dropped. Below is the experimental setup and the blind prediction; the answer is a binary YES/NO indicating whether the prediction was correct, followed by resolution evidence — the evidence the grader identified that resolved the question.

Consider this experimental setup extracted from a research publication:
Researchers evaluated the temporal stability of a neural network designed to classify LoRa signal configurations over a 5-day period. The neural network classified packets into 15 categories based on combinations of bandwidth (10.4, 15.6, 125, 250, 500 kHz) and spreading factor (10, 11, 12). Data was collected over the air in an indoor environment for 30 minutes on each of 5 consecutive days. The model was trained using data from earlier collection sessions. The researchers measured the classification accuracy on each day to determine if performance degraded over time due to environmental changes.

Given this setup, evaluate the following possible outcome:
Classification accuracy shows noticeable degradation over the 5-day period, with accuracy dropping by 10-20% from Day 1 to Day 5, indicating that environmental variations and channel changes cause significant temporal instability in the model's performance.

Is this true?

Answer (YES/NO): NO